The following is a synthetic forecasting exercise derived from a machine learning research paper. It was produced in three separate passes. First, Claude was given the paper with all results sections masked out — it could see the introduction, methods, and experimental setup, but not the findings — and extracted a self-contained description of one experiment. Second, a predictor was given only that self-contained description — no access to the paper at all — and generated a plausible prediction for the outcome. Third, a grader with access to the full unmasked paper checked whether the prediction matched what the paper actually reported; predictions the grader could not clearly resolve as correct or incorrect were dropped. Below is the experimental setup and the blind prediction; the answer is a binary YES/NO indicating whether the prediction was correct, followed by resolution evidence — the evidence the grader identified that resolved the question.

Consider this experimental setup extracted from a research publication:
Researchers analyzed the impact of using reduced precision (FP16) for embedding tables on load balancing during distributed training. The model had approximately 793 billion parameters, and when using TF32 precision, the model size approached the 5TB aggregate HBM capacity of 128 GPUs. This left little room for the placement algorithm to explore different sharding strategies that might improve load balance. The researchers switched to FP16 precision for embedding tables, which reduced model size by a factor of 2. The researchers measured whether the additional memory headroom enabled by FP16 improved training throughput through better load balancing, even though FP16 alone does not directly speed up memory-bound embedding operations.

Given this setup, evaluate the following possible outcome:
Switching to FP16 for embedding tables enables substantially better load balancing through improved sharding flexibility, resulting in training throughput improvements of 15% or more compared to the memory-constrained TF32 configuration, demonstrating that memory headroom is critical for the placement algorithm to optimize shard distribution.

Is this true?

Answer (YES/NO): YES